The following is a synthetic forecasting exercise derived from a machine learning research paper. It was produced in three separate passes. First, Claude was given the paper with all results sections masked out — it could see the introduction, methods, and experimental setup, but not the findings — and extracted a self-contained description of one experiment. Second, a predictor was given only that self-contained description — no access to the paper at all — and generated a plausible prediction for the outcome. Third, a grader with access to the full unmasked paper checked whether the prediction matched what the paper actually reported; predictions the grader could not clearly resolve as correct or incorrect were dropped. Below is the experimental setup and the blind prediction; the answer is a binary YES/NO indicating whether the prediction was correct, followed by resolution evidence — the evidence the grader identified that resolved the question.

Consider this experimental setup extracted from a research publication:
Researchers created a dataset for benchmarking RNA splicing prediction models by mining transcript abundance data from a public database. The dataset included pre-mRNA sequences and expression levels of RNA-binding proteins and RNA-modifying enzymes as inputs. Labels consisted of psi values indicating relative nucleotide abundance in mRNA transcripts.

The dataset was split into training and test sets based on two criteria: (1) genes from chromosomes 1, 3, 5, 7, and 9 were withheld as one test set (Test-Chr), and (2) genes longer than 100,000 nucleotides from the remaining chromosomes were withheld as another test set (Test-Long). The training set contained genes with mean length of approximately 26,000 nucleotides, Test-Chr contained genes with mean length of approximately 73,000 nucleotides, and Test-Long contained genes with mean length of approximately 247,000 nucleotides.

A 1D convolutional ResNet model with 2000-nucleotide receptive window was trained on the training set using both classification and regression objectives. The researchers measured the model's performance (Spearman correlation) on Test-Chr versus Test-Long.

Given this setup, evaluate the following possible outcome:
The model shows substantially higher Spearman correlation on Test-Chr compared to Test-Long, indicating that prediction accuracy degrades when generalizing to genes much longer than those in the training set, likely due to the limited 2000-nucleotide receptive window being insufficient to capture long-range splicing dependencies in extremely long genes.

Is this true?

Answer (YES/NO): NO